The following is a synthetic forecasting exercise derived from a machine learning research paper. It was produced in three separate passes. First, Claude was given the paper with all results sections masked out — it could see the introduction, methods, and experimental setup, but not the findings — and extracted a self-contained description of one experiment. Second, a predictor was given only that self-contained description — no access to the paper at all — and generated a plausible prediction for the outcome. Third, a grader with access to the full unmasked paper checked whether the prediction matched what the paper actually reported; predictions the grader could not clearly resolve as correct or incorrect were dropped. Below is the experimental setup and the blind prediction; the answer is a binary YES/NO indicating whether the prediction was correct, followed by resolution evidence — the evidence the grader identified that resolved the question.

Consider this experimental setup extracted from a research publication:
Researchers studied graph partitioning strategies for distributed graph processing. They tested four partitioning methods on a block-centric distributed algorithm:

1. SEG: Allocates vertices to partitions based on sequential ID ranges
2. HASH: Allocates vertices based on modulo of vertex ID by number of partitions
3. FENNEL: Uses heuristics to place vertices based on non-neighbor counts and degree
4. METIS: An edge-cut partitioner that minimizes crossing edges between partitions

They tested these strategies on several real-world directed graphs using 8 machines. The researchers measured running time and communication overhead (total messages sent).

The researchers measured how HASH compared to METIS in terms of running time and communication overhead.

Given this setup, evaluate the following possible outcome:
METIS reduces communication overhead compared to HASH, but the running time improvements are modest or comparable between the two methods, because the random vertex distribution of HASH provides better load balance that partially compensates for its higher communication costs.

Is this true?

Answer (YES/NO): NO